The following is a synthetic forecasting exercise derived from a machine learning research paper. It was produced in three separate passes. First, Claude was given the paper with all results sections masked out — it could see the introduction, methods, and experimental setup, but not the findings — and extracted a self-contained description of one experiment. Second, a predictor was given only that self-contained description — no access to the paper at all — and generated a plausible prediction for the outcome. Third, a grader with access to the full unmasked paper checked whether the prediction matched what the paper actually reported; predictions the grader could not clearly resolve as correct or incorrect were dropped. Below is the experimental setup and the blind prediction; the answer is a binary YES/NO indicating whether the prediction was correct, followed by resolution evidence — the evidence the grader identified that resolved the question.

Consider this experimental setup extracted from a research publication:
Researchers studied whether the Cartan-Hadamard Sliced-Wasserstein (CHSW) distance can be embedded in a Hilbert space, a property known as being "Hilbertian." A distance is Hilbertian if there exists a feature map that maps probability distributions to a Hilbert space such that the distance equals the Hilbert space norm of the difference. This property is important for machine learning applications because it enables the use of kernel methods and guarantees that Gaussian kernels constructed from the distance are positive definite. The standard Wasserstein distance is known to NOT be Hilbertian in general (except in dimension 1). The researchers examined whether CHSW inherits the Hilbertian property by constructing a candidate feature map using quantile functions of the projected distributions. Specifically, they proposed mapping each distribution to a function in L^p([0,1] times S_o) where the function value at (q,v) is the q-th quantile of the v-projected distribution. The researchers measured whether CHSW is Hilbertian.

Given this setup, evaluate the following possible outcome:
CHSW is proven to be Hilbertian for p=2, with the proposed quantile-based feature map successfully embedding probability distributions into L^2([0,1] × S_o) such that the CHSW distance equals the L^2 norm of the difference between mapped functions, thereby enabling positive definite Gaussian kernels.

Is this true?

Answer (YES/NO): YES